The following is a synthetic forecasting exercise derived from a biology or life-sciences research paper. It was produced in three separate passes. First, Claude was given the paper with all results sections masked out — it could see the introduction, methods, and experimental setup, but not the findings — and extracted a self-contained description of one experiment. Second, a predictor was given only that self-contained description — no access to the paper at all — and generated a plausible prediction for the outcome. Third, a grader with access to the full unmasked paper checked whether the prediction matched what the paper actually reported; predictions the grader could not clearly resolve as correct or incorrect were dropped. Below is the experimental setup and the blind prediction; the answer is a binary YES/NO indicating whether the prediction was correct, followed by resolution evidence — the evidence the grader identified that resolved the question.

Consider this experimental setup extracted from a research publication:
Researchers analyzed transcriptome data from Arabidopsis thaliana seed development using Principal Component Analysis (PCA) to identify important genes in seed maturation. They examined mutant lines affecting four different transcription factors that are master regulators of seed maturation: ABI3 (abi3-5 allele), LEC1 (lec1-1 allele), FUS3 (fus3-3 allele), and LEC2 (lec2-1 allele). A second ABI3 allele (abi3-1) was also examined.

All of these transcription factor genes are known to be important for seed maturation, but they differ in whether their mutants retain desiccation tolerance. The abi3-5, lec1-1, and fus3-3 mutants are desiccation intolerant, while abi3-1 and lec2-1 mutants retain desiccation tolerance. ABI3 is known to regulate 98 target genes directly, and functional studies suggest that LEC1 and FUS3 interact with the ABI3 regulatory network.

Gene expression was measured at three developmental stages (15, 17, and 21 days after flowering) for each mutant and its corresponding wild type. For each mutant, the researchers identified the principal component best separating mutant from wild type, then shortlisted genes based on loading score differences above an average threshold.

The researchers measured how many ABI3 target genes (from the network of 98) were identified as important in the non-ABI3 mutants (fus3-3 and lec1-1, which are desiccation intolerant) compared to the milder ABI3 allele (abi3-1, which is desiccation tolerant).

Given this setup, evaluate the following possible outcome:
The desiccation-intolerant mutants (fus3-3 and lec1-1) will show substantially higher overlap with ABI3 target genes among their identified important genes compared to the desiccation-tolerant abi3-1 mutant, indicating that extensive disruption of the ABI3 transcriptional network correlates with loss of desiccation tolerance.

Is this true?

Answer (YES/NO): YES